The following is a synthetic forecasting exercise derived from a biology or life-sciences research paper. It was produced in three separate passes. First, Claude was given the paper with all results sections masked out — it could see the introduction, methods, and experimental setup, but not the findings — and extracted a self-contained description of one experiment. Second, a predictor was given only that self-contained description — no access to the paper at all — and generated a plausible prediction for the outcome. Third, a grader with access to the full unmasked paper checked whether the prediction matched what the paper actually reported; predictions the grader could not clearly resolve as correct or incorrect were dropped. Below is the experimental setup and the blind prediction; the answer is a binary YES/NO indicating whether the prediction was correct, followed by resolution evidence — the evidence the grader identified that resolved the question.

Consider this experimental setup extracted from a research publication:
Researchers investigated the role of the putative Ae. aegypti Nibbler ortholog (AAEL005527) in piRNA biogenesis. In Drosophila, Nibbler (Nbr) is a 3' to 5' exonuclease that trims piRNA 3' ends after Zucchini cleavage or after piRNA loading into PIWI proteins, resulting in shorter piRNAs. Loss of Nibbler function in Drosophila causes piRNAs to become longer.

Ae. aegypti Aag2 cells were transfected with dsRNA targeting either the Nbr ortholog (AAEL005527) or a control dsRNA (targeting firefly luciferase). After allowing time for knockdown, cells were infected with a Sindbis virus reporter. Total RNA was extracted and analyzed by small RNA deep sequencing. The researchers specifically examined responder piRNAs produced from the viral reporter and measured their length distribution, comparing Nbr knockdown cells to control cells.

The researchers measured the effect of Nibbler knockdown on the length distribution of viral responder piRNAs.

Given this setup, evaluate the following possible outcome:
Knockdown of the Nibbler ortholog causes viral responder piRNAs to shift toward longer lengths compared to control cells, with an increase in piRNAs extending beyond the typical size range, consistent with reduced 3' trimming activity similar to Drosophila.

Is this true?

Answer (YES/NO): NO